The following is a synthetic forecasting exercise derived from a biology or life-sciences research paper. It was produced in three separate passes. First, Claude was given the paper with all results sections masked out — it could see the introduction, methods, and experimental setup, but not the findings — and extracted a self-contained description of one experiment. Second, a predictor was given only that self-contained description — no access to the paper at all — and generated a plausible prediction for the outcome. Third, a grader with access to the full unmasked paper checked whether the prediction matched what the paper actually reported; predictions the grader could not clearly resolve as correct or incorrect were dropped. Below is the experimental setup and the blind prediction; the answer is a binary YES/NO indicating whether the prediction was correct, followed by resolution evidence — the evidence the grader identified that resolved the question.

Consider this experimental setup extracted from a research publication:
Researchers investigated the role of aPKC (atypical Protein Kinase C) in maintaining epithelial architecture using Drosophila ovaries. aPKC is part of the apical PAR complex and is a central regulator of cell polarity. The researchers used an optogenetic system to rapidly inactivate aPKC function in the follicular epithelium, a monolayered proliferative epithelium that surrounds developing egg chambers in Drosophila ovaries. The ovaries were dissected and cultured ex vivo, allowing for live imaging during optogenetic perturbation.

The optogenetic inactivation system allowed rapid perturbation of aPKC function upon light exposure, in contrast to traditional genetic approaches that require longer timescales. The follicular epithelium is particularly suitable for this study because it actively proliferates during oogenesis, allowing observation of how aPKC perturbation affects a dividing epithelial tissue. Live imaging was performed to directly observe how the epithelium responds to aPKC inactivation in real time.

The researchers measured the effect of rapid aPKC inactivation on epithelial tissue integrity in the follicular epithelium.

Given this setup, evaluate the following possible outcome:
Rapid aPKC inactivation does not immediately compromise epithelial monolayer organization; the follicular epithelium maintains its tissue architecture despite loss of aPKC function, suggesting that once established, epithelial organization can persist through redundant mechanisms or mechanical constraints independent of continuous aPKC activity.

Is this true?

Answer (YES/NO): NO